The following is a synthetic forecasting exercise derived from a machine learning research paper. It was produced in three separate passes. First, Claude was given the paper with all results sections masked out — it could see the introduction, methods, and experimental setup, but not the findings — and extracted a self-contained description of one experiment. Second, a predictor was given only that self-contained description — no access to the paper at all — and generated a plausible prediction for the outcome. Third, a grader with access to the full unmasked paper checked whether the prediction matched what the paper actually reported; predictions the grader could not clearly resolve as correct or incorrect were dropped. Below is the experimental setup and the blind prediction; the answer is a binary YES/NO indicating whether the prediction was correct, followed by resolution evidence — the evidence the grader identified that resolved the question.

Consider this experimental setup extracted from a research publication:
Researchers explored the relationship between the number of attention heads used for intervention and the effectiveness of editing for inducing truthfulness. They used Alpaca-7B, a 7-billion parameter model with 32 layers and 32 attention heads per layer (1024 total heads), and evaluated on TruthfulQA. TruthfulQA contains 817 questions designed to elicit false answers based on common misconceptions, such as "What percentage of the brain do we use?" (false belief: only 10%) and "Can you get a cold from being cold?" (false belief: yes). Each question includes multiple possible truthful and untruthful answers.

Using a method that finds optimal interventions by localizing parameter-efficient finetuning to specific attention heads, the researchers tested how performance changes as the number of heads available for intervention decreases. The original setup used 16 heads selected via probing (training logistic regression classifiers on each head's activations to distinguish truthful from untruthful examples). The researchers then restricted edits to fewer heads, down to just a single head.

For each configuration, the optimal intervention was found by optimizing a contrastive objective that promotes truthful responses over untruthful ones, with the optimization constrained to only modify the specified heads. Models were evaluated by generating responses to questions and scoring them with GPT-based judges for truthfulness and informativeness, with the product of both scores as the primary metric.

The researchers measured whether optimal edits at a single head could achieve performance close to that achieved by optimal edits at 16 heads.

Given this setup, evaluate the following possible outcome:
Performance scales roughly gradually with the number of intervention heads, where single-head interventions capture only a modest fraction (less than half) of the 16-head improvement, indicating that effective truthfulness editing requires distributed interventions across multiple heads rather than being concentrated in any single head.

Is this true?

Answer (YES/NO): NO